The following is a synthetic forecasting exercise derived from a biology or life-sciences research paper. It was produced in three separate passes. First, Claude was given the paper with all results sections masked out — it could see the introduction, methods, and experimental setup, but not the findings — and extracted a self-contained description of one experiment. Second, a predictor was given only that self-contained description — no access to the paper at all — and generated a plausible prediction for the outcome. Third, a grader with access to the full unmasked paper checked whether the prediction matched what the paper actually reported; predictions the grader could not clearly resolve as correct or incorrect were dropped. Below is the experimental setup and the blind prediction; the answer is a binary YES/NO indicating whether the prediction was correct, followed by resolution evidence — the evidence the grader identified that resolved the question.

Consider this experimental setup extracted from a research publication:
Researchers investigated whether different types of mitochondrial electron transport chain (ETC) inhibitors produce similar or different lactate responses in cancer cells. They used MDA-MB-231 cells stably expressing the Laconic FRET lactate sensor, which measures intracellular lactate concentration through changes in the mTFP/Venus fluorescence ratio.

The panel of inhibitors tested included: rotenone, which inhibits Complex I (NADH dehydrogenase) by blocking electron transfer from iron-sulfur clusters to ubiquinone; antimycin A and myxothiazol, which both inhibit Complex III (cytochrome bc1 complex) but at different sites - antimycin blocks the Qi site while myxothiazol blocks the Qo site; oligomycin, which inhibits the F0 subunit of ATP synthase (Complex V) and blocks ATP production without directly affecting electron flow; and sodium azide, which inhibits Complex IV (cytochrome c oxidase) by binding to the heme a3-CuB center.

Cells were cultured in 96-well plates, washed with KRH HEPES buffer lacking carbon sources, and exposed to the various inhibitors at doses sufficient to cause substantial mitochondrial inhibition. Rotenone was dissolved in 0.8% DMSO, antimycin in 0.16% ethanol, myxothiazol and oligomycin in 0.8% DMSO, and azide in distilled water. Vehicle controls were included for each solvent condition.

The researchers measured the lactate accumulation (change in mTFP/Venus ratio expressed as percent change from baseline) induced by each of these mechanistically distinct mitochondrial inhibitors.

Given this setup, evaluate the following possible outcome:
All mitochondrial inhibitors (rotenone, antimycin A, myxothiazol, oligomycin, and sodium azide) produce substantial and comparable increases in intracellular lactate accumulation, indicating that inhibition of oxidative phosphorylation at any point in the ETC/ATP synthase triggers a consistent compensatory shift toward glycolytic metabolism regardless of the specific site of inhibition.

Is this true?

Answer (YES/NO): YES